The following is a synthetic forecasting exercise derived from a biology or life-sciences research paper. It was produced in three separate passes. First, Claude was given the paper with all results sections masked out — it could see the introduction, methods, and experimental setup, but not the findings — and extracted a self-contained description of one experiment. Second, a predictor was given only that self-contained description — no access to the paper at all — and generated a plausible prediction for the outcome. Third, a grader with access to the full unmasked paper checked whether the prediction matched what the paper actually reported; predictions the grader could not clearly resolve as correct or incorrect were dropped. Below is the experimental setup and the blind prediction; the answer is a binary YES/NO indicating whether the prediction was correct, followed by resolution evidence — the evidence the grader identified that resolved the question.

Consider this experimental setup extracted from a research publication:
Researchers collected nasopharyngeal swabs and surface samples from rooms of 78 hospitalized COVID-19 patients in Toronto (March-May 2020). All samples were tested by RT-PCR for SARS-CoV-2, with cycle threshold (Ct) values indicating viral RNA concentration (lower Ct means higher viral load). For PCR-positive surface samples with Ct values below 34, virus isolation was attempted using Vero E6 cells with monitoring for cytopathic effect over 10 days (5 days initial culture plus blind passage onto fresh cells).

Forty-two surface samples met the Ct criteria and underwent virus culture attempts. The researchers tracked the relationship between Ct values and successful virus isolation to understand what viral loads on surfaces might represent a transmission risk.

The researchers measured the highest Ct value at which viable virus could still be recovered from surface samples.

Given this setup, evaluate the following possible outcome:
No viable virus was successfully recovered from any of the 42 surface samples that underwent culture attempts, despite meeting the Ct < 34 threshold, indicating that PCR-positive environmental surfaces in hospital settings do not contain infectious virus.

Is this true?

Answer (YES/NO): NO